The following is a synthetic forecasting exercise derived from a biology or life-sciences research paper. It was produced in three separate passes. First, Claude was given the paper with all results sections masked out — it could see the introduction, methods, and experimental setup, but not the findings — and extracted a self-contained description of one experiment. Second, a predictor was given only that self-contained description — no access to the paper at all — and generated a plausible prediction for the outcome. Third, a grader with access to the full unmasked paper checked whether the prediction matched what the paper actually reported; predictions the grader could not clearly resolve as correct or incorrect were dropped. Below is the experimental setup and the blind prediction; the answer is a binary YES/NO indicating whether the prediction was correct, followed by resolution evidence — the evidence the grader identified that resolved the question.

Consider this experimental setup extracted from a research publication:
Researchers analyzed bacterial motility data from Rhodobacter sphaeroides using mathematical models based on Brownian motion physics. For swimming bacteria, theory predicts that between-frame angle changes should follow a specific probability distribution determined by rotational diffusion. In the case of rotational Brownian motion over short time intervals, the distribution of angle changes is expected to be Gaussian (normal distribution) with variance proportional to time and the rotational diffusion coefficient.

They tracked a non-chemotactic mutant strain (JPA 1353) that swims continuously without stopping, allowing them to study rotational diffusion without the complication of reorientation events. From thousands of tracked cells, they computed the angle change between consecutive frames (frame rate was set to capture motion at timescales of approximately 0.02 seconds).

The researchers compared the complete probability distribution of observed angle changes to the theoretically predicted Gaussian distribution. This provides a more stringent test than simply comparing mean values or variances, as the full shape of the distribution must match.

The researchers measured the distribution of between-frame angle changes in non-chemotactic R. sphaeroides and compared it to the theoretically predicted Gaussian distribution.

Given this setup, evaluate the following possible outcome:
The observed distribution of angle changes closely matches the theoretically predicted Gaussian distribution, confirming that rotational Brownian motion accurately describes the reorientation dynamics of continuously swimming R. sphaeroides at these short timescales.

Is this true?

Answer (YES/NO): NO